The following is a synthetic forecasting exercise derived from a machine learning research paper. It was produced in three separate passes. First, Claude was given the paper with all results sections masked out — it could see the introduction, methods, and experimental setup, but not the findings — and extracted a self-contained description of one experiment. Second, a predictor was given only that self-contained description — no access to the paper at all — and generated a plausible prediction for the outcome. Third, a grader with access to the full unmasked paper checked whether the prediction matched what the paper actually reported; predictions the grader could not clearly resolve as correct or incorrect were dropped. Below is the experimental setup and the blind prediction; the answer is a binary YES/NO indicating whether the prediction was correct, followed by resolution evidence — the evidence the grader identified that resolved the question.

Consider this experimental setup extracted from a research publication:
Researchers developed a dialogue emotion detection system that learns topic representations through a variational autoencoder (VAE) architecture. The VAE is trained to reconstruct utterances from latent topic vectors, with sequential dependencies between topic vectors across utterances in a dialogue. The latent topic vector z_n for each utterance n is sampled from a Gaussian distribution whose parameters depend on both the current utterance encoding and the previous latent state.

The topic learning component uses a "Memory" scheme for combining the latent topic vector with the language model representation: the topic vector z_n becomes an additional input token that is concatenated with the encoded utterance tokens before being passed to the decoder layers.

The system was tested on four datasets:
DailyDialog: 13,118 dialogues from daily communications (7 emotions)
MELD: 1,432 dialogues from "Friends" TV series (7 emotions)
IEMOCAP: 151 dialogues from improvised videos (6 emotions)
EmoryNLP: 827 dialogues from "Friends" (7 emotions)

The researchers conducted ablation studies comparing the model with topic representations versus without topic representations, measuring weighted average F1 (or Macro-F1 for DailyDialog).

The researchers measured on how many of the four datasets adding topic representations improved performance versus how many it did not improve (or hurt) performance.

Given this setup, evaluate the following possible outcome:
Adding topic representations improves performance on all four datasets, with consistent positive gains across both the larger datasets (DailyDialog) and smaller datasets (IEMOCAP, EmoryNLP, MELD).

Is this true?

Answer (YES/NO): NO